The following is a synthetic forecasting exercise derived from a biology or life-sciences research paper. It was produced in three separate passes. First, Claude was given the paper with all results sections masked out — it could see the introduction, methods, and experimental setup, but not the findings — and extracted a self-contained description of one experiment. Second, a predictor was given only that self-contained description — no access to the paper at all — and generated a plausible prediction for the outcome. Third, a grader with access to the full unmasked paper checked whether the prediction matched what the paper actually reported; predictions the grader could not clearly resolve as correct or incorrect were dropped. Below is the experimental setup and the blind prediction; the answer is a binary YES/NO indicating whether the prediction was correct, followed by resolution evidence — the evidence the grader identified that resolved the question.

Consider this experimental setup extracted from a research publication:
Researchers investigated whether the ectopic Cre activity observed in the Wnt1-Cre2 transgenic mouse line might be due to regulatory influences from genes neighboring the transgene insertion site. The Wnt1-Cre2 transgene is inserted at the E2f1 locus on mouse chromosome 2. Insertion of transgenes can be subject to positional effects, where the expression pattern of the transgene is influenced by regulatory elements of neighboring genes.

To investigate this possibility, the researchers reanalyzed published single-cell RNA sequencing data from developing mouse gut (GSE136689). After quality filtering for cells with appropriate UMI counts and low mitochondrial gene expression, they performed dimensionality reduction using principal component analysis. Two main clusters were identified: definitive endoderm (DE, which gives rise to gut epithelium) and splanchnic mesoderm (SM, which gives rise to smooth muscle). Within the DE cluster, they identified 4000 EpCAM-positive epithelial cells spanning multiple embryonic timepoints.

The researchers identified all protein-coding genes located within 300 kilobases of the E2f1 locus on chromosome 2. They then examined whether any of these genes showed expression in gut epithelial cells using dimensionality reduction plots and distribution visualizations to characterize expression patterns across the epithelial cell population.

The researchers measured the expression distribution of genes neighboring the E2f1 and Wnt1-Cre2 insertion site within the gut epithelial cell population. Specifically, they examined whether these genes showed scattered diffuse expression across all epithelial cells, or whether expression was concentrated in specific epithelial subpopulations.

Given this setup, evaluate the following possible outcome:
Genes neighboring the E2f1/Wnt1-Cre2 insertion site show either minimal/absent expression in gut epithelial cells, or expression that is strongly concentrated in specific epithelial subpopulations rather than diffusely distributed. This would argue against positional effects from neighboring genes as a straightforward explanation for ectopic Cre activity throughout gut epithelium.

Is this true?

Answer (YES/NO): NO